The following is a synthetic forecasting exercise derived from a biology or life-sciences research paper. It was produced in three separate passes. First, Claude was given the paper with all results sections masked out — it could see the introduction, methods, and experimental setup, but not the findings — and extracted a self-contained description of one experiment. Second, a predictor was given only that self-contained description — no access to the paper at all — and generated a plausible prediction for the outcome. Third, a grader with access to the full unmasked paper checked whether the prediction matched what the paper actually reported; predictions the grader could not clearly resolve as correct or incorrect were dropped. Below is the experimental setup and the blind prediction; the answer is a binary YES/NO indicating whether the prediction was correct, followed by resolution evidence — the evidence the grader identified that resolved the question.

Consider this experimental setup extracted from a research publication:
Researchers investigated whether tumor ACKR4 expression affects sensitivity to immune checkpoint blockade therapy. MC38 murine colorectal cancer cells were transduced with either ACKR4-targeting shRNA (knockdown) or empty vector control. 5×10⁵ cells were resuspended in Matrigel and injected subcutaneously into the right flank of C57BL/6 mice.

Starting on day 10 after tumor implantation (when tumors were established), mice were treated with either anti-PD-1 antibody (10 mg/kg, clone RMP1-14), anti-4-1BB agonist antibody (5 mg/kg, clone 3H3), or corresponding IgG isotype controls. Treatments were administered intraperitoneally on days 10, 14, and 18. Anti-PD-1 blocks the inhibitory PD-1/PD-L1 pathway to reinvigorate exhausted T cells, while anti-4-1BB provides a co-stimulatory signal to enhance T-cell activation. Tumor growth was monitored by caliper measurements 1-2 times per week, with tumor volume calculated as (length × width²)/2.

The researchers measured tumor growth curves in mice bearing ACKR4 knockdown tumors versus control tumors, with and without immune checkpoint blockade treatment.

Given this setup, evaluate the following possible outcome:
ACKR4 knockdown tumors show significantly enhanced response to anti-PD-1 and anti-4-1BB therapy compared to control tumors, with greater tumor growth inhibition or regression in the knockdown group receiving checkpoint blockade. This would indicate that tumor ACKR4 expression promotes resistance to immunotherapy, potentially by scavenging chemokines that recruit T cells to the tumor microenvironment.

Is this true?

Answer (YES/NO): NO